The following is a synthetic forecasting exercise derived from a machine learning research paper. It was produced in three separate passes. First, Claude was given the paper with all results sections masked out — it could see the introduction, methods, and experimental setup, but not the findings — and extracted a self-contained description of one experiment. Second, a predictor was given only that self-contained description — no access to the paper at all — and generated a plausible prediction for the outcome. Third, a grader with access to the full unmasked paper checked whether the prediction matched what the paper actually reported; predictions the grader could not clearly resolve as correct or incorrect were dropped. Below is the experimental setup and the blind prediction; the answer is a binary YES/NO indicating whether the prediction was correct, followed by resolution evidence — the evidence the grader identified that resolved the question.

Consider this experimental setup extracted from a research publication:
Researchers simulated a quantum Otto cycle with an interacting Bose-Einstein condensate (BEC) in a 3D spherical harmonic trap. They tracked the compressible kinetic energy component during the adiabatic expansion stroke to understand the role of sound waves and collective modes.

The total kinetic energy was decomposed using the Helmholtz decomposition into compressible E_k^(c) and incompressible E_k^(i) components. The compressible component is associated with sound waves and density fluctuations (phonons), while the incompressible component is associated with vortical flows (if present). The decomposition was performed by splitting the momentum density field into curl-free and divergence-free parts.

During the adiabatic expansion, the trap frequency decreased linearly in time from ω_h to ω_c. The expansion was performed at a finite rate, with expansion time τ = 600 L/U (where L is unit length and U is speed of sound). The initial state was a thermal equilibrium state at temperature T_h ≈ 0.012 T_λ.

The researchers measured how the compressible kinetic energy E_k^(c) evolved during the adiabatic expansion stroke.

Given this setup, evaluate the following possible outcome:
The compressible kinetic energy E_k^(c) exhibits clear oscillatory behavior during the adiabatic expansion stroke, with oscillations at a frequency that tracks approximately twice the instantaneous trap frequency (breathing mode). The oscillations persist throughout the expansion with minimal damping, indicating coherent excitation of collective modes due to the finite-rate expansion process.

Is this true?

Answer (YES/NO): NO